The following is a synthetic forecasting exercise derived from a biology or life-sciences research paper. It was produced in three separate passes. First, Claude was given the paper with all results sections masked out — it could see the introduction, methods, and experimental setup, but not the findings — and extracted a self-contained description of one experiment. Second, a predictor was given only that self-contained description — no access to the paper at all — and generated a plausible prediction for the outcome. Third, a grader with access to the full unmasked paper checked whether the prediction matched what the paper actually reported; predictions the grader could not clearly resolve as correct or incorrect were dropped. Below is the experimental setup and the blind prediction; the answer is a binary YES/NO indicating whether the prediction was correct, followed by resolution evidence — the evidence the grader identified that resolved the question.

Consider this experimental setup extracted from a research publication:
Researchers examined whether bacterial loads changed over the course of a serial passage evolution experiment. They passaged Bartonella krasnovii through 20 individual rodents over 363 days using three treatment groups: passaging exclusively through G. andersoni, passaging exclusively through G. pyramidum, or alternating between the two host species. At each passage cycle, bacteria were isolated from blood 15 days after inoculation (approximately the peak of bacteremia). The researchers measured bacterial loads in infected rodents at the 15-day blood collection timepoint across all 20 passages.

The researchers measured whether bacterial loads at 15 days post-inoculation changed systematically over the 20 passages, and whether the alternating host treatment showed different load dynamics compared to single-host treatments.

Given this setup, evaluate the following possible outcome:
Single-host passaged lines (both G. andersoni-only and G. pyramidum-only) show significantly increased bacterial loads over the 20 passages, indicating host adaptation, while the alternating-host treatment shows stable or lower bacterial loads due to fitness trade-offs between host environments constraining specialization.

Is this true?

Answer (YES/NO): NO